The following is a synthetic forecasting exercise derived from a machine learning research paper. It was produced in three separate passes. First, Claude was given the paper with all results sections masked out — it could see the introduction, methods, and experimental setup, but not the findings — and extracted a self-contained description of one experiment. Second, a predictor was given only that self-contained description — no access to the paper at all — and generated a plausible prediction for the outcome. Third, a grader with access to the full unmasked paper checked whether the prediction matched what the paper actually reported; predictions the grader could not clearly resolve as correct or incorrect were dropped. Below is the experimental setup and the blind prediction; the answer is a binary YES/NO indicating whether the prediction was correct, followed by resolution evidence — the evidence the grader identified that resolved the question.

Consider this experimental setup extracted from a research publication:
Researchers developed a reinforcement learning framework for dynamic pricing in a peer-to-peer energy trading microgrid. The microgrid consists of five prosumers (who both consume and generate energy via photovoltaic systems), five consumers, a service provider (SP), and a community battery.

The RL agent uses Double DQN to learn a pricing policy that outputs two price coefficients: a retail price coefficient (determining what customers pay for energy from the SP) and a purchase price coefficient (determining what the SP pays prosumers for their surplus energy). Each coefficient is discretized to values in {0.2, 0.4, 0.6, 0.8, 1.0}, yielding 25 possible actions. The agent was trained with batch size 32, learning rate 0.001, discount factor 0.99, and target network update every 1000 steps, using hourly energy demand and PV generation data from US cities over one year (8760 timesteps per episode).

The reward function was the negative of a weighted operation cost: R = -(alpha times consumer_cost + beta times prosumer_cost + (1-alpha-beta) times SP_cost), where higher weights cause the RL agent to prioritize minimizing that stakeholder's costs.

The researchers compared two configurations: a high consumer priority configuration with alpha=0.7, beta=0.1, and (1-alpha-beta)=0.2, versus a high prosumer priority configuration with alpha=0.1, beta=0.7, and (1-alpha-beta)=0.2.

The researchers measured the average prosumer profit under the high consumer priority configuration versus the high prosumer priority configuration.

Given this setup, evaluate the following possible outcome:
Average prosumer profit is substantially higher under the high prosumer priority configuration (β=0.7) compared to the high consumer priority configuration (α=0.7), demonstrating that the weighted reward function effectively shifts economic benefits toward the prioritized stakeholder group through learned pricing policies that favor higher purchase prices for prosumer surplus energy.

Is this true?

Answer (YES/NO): YES